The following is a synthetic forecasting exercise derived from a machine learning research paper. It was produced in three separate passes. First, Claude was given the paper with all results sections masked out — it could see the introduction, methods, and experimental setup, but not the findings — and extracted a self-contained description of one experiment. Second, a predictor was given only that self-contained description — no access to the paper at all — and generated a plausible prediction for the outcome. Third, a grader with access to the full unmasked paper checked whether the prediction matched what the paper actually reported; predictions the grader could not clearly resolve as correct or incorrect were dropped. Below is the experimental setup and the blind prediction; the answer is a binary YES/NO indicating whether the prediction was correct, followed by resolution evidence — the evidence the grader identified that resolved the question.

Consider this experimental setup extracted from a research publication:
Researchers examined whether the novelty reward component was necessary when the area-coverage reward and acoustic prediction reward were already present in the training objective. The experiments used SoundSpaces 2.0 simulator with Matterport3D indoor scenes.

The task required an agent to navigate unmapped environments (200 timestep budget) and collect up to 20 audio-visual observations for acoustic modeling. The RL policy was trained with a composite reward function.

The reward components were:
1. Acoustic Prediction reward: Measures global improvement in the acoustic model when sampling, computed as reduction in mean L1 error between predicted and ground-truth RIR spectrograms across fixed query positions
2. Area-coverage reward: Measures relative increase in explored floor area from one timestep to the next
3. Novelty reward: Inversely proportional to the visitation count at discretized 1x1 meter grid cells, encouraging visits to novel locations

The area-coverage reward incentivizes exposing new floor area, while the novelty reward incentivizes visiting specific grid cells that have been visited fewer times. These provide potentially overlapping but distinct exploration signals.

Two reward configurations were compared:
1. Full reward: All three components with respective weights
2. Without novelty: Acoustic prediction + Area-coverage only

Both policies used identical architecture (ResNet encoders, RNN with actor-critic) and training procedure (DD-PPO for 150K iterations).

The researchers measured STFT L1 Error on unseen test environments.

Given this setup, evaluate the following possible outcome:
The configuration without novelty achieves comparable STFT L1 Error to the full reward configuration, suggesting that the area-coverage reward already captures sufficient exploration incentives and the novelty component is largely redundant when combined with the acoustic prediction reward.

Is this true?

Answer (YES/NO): NO